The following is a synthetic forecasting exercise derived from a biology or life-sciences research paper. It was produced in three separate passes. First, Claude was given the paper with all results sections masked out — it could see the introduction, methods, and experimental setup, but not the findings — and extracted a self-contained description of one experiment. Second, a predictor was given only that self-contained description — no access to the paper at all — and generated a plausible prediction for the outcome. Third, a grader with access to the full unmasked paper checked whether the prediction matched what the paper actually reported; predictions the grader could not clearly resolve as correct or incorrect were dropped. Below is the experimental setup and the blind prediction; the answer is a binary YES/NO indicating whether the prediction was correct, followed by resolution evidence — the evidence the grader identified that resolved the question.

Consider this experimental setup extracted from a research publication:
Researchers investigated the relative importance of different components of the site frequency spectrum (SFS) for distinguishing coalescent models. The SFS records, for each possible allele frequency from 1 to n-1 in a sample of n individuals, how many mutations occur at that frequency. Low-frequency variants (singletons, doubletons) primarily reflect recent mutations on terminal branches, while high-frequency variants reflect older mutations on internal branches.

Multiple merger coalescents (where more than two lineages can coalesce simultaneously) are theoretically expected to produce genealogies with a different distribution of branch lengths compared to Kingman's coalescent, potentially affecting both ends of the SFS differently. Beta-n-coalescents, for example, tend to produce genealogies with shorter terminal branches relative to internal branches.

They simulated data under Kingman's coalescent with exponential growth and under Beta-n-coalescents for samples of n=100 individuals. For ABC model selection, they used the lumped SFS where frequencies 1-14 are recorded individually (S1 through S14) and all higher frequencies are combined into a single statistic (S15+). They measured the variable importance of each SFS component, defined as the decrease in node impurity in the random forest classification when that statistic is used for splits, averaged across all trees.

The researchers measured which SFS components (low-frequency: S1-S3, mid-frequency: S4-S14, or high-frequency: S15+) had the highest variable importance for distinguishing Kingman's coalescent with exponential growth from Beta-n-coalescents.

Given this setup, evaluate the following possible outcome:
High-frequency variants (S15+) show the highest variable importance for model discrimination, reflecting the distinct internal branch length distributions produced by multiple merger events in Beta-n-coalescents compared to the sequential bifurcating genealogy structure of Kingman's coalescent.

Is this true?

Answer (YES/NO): NO